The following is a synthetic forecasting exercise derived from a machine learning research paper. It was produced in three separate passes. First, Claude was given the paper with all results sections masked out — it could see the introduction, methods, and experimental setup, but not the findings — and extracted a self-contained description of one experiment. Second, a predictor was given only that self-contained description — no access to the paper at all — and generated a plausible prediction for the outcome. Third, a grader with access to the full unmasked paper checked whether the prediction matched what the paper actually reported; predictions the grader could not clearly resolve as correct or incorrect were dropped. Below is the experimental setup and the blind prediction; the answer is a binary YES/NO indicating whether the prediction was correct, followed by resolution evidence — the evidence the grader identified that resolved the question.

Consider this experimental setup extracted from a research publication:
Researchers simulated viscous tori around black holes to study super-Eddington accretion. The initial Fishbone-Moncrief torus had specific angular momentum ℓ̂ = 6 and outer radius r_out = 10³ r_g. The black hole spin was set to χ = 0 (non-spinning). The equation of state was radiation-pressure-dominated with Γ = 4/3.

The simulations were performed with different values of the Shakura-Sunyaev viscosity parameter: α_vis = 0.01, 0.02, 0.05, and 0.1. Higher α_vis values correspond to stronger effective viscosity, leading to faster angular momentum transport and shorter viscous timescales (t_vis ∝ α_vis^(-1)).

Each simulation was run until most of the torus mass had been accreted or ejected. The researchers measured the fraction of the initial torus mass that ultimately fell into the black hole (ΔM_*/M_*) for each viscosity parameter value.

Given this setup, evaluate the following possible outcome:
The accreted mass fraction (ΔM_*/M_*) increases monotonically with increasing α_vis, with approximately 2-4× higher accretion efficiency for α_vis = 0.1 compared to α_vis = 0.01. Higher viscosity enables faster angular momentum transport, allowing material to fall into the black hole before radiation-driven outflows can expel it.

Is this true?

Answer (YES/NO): NO